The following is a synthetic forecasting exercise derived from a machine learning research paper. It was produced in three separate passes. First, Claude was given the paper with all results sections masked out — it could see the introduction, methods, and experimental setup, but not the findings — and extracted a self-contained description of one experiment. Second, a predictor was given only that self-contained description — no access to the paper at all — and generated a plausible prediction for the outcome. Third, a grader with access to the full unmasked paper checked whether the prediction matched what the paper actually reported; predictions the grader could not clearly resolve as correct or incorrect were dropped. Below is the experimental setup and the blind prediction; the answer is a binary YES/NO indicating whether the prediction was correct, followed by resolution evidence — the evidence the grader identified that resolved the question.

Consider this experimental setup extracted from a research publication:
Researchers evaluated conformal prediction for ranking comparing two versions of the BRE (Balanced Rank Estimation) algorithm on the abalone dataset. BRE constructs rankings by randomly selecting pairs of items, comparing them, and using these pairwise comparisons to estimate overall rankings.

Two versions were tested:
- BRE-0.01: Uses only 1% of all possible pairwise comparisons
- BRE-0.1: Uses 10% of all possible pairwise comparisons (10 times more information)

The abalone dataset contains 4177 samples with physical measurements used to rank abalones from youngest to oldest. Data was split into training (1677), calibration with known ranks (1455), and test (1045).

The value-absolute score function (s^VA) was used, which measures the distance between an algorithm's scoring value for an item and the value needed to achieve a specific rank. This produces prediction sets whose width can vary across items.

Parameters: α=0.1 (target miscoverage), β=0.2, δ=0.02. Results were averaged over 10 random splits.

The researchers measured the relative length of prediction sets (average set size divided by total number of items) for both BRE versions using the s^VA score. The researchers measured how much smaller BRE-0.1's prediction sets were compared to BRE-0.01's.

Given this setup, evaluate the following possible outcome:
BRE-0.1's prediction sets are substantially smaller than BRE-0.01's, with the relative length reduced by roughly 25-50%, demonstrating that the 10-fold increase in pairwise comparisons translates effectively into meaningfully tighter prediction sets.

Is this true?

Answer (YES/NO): NO